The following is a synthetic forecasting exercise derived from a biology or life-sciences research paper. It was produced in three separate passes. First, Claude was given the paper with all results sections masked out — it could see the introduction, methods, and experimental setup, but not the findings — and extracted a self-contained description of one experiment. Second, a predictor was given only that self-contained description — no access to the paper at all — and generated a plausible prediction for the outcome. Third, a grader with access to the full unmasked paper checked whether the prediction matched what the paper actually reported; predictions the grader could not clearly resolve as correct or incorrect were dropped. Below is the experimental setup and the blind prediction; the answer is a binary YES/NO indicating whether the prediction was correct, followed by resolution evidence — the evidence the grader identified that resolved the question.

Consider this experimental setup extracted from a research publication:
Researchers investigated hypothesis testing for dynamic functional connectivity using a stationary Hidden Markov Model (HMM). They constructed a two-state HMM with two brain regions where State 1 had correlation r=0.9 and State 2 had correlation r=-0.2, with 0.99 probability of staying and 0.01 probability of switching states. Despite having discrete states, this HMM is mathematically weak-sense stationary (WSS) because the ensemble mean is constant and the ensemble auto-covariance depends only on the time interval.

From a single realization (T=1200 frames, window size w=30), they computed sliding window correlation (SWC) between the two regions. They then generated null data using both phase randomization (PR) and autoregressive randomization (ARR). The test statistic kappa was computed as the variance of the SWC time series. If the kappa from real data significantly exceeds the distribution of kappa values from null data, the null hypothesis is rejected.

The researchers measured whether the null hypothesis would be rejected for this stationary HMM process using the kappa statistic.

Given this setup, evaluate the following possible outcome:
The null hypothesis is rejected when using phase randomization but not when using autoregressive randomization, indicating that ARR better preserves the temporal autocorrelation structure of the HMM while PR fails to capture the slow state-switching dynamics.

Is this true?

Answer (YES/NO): NO